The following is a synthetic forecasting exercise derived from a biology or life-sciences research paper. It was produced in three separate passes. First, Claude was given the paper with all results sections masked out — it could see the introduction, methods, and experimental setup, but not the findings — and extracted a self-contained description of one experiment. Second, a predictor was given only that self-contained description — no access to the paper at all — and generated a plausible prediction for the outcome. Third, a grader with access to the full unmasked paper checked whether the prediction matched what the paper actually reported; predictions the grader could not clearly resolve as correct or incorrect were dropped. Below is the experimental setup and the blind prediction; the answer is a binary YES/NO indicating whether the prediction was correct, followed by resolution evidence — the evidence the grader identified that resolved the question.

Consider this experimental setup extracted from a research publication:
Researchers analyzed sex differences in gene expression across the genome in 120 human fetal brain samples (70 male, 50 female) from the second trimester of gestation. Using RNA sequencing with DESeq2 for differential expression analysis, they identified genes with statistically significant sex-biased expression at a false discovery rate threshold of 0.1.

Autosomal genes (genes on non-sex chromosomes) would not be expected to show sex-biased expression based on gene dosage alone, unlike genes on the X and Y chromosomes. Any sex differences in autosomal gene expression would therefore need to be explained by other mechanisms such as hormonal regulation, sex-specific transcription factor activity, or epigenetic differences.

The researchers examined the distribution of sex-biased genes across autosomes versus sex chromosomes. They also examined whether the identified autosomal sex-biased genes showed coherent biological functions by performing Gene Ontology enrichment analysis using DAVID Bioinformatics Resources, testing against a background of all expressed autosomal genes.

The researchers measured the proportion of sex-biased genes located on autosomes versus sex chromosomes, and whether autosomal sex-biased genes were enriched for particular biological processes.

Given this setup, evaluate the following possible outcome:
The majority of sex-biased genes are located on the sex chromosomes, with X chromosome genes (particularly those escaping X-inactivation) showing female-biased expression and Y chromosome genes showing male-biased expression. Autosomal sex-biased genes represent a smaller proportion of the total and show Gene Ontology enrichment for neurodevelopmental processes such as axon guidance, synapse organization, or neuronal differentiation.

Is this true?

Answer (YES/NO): NO